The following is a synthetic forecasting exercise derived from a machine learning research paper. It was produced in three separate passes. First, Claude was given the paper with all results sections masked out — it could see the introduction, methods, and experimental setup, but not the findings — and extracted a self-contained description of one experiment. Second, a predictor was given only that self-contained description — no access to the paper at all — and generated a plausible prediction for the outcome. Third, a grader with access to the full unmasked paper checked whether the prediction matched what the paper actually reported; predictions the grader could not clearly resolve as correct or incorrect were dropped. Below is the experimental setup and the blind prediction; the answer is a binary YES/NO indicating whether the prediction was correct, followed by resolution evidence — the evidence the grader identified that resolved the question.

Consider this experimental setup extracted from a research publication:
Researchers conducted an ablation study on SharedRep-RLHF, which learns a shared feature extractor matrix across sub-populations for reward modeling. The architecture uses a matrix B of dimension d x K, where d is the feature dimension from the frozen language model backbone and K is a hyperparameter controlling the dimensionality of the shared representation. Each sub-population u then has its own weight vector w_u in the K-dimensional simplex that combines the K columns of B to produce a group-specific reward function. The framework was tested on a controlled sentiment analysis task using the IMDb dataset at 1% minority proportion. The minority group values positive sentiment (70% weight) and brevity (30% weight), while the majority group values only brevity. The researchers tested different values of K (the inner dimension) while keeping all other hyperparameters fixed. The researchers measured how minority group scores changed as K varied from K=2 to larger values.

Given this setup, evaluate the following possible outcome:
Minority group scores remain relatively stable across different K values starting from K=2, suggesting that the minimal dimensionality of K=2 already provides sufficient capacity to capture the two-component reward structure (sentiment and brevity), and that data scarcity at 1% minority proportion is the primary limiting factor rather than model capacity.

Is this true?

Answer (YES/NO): NO